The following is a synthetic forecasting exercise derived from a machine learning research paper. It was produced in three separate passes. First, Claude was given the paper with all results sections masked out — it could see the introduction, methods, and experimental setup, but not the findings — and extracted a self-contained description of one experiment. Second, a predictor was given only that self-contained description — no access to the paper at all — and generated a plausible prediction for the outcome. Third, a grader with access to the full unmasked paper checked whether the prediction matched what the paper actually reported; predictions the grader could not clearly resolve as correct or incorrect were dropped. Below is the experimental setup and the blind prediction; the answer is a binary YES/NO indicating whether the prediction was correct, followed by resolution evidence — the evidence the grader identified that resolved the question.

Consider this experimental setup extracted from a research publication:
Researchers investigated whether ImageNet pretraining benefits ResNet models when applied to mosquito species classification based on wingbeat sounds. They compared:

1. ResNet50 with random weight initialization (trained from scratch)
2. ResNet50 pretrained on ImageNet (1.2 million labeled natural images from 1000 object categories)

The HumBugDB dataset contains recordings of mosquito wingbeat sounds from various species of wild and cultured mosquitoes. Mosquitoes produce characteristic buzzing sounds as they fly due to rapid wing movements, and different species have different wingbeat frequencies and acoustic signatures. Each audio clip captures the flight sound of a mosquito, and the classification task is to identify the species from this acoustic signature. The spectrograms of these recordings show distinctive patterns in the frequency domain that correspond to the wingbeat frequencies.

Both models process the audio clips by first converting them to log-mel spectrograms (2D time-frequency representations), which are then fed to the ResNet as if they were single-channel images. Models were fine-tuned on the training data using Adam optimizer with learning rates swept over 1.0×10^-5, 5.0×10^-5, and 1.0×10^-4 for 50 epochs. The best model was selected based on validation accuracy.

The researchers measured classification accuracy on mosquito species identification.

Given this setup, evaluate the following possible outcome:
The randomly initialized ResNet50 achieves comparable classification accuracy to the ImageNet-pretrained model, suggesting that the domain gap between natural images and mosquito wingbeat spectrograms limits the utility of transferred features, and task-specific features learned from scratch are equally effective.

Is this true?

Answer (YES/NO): NO